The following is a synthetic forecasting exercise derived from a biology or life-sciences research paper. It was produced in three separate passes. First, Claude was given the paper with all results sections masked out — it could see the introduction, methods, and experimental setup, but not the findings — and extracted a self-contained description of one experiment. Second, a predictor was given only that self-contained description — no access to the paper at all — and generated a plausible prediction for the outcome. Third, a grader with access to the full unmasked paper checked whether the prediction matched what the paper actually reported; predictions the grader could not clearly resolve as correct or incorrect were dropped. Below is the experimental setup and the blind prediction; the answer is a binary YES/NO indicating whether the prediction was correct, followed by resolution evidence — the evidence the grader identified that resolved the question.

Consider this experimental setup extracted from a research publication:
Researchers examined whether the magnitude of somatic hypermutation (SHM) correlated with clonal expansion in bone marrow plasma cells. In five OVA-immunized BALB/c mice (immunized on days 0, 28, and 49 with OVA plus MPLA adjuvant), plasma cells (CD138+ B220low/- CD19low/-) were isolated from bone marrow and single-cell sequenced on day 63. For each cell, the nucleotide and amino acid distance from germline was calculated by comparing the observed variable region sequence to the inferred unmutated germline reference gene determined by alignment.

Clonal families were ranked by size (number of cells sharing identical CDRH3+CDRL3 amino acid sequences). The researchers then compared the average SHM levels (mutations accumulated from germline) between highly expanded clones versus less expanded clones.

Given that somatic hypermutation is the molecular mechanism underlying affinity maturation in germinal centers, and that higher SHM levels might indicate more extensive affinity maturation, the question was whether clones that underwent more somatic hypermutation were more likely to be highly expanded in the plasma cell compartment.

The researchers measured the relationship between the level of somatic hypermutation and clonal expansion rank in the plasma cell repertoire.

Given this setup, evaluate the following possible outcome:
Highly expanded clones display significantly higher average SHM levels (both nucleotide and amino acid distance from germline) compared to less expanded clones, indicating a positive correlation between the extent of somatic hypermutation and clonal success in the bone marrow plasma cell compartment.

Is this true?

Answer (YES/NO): NO